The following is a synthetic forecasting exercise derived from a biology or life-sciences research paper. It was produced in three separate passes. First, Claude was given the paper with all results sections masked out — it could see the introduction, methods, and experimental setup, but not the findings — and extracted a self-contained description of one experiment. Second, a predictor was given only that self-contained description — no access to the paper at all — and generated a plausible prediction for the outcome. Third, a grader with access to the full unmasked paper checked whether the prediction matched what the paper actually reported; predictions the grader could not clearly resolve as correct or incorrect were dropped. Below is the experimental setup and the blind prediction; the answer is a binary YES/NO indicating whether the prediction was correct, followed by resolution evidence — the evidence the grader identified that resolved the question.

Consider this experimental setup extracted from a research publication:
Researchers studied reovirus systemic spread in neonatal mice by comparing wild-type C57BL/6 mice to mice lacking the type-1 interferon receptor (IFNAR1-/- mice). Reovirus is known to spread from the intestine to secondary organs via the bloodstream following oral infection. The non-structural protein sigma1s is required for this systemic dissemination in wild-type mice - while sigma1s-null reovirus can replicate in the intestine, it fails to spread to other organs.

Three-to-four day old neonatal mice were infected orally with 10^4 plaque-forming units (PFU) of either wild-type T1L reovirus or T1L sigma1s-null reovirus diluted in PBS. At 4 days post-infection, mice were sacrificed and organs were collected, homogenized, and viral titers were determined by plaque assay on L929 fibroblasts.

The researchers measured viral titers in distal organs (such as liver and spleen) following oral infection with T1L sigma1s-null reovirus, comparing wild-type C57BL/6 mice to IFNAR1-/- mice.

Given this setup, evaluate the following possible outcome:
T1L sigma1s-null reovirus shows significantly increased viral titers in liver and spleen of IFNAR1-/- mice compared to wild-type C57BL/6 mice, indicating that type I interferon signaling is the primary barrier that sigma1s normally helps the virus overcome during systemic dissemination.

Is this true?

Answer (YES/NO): YES